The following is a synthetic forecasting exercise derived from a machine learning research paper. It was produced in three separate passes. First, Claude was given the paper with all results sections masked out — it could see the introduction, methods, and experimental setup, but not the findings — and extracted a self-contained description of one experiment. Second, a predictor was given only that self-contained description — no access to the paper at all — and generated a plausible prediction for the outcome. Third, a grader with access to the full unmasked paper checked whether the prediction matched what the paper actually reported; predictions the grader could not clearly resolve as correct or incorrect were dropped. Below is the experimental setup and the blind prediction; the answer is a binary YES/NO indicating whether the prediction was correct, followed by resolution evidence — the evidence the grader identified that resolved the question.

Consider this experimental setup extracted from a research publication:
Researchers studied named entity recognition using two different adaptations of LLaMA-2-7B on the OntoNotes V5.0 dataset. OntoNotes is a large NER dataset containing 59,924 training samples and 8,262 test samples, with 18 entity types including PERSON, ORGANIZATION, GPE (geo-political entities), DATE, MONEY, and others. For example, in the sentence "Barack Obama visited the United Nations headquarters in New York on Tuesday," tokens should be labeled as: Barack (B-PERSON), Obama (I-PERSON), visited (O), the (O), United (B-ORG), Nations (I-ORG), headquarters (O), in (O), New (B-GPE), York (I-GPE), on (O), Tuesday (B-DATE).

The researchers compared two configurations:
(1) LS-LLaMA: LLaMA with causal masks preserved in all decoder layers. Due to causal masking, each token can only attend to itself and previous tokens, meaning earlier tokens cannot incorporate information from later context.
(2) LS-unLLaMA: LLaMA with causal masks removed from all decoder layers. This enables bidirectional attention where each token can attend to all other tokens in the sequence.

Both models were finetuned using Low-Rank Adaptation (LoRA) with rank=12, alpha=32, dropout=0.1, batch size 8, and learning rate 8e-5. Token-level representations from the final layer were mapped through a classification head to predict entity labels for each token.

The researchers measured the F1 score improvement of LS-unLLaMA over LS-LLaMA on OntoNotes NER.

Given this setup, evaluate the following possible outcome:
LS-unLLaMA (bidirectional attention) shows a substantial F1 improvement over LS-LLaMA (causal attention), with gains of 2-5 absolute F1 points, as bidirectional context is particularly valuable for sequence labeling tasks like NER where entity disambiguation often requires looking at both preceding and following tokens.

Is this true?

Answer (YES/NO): NO